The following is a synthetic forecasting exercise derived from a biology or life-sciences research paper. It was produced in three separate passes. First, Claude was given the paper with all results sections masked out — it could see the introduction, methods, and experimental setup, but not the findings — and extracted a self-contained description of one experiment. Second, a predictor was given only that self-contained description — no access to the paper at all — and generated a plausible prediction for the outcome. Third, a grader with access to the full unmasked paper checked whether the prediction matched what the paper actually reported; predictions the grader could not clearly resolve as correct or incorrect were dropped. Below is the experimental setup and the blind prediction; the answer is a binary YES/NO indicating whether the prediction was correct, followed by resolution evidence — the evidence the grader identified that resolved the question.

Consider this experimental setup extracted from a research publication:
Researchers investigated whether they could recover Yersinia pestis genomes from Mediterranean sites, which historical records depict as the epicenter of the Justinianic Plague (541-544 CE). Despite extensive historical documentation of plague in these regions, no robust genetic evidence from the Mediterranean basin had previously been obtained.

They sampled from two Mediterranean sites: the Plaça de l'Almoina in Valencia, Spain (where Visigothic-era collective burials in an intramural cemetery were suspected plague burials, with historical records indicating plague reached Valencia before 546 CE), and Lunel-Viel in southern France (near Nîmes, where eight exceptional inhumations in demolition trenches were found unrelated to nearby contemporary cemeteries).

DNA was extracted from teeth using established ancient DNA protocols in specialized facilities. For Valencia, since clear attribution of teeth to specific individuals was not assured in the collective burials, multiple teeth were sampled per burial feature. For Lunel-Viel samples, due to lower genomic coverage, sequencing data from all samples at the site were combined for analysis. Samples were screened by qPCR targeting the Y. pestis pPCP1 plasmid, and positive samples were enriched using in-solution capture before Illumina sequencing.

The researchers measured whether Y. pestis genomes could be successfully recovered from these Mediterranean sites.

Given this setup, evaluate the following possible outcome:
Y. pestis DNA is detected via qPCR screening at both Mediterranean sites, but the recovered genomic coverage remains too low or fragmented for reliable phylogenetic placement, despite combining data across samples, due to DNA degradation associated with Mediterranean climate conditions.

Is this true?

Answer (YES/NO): NO